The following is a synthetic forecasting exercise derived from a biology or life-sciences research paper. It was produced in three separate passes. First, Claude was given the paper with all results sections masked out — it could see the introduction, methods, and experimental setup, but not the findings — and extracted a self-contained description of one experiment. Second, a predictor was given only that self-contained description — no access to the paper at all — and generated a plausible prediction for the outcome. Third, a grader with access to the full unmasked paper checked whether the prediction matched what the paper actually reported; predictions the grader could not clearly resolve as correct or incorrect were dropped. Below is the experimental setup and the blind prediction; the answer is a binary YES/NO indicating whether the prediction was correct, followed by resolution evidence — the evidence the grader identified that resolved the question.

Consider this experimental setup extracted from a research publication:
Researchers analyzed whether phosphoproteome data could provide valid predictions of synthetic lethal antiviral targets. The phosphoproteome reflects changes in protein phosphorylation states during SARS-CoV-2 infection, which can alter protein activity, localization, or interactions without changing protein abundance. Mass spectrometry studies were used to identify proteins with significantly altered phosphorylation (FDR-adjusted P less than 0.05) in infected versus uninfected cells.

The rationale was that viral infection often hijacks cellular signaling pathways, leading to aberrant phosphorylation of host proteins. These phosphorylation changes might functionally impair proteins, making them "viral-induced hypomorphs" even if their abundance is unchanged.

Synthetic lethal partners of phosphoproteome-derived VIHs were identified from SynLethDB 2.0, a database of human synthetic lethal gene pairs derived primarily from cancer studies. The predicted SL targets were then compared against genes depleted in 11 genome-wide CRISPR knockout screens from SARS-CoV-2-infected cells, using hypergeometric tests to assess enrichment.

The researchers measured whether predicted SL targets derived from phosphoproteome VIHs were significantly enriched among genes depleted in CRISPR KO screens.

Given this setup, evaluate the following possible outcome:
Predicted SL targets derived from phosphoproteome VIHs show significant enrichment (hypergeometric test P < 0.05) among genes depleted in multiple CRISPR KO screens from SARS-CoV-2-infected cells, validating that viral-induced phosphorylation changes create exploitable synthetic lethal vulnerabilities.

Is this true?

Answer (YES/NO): YES